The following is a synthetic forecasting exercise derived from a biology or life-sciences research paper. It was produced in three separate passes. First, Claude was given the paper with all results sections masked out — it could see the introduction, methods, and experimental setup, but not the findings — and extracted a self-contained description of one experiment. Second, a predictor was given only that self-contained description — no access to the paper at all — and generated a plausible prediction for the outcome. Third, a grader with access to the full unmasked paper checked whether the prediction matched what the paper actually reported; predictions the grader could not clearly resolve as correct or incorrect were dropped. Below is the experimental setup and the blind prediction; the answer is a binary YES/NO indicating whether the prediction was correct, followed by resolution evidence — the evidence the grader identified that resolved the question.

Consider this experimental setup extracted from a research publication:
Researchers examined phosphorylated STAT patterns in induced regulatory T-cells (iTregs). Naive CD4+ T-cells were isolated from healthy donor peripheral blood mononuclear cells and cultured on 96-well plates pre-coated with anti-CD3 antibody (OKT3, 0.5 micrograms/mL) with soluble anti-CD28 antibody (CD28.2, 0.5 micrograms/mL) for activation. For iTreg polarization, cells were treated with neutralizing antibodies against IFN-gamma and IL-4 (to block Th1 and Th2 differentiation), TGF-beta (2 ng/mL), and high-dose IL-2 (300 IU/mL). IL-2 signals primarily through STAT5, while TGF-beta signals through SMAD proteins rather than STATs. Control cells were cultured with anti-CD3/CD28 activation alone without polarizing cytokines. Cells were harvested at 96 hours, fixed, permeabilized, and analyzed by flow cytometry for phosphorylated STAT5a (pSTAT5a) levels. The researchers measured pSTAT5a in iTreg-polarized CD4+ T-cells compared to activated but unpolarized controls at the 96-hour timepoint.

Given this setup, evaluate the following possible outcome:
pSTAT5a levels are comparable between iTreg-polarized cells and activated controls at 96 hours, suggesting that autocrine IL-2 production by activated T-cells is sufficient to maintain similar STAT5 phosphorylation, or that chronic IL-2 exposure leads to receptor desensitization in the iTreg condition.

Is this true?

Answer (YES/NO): NO